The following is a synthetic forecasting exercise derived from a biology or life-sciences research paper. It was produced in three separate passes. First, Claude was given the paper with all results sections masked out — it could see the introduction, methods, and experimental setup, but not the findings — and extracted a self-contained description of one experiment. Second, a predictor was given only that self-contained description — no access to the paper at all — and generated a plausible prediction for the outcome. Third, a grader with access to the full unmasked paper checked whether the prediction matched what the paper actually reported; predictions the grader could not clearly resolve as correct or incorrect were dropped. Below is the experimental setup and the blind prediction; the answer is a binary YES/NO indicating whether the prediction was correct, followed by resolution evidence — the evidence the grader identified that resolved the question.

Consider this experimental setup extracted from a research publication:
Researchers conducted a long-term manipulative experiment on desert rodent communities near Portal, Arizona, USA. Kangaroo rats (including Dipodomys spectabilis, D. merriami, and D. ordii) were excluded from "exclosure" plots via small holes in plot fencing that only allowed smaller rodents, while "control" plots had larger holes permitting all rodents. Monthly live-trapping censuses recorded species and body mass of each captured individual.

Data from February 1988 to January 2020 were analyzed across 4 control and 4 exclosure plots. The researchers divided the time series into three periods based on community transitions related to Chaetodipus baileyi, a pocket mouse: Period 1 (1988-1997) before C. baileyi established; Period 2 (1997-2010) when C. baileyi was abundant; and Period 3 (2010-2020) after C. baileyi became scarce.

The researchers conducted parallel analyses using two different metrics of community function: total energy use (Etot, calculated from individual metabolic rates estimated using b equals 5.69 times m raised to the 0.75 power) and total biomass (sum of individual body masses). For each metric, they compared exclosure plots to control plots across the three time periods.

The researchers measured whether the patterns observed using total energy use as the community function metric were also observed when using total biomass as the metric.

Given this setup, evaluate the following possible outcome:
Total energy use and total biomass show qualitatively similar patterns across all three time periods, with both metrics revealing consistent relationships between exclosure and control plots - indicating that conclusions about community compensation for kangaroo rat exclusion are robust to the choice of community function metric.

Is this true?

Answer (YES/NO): YES